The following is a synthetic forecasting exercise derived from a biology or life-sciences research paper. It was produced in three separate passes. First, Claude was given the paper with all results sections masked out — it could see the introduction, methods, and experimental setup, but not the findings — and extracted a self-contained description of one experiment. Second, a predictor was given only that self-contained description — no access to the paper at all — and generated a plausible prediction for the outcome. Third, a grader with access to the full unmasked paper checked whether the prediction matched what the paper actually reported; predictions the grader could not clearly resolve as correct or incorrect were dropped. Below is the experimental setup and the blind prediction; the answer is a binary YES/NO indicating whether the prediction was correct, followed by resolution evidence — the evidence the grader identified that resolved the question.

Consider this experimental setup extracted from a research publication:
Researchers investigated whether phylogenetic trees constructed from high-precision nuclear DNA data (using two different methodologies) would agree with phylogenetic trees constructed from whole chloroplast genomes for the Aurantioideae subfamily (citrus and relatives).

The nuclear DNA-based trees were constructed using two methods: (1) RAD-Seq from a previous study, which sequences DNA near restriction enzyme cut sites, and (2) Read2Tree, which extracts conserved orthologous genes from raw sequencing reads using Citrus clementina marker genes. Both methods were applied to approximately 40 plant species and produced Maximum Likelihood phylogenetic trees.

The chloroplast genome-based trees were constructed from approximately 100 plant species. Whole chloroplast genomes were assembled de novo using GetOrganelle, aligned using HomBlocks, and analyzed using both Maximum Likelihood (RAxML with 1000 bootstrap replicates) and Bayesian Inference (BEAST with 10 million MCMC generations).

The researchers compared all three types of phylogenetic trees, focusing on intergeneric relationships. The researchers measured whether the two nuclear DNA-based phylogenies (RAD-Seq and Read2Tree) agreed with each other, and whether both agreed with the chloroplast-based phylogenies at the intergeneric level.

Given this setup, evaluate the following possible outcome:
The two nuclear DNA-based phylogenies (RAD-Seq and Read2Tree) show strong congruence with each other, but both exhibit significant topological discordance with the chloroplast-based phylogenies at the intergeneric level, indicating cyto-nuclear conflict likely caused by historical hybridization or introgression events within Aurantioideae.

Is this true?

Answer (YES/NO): YES